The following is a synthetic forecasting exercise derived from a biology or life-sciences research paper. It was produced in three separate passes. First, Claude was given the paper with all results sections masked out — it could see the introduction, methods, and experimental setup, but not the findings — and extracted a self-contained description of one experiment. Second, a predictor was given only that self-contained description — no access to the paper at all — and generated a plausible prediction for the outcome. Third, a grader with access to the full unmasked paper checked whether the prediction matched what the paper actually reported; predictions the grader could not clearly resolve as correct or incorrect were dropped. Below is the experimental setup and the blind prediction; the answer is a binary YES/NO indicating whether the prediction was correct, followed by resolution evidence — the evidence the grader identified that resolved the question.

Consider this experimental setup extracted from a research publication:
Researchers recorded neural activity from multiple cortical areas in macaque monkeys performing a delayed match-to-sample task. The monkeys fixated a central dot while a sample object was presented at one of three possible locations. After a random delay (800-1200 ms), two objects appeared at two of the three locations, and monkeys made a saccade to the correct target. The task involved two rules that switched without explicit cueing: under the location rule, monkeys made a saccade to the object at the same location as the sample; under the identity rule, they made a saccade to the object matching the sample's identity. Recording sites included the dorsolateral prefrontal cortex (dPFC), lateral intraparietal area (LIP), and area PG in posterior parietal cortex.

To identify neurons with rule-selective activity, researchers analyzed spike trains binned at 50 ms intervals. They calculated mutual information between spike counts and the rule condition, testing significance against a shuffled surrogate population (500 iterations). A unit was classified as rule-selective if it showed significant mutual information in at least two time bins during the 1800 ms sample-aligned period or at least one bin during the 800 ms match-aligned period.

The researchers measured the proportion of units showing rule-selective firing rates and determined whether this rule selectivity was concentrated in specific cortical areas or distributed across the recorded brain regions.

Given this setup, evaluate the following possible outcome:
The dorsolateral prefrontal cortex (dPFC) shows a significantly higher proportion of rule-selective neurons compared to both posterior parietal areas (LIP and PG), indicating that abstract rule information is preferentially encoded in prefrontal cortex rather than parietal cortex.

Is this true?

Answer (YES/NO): NO